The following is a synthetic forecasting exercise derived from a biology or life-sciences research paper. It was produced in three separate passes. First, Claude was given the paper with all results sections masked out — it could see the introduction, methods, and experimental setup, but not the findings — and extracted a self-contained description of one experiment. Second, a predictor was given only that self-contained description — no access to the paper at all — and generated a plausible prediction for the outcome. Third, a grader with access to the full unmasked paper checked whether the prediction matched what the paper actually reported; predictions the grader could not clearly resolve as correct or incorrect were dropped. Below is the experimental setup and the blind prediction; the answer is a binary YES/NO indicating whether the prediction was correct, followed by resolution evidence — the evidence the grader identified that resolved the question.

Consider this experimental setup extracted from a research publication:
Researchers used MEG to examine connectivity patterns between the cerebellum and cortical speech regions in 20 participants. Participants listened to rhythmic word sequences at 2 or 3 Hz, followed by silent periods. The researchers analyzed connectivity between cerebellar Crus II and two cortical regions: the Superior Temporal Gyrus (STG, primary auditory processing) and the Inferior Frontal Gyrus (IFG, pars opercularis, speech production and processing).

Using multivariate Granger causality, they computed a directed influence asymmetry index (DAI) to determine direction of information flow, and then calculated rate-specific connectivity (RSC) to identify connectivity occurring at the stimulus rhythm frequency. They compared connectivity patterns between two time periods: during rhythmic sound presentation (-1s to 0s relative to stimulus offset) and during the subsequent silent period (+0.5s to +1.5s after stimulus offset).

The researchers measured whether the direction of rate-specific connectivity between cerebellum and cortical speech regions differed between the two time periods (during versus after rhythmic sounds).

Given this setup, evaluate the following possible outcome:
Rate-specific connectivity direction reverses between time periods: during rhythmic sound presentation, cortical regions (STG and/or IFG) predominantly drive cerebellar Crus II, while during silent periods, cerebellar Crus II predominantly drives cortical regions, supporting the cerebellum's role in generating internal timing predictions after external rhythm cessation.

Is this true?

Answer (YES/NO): NO